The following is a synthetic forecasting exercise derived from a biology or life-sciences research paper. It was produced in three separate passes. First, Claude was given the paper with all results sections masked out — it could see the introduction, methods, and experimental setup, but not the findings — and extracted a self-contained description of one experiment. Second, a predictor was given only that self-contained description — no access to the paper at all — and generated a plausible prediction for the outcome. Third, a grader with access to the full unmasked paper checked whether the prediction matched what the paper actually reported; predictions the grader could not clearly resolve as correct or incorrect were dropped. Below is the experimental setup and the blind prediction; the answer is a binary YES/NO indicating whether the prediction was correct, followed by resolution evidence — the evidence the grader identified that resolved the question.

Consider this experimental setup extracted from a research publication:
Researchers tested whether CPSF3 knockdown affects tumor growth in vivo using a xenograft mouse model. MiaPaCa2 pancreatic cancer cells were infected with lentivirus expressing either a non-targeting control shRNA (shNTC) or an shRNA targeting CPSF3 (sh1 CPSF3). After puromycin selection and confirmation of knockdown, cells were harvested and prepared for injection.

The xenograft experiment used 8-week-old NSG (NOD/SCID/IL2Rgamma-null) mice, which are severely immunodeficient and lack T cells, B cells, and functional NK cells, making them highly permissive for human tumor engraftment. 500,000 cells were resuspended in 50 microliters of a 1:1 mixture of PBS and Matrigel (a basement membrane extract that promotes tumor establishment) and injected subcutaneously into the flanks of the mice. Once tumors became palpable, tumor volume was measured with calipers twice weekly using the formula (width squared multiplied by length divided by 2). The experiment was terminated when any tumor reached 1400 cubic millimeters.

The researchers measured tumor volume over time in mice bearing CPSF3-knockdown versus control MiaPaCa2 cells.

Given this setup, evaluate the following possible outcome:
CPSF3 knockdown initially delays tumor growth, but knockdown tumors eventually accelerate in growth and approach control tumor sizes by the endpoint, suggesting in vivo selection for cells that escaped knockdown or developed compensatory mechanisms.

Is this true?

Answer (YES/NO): NO